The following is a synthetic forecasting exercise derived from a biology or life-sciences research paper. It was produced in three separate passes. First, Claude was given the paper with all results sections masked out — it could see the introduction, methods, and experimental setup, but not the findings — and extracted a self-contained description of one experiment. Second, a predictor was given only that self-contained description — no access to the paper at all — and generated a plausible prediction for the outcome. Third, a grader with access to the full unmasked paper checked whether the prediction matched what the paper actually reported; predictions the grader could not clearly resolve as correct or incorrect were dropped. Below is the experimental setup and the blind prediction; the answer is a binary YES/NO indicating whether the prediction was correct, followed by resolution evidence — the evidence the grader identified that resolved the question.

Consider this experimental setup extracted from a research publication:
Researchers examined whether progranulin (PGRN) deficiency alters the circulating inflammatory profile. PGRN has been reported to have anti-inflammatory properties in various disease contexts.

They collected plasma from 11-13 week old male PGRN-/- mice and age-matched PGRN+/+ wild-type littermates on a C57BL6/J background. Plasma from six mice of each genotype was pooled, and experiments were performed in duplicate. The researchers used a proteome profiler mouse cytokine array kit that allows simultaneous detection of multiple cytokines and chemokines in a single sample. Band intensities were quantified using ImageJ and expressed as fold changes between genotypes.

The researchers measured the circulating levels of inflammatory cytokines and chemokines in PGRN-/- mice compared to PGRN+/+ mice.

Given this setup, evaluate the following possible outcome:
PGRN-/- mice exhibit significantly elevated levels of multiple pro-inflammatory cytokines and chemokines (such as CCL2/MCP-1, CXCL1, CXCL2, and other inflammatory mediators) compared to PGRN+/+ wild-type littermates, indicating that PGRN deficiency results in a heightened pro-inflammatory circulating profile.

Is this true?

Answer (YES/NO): YES